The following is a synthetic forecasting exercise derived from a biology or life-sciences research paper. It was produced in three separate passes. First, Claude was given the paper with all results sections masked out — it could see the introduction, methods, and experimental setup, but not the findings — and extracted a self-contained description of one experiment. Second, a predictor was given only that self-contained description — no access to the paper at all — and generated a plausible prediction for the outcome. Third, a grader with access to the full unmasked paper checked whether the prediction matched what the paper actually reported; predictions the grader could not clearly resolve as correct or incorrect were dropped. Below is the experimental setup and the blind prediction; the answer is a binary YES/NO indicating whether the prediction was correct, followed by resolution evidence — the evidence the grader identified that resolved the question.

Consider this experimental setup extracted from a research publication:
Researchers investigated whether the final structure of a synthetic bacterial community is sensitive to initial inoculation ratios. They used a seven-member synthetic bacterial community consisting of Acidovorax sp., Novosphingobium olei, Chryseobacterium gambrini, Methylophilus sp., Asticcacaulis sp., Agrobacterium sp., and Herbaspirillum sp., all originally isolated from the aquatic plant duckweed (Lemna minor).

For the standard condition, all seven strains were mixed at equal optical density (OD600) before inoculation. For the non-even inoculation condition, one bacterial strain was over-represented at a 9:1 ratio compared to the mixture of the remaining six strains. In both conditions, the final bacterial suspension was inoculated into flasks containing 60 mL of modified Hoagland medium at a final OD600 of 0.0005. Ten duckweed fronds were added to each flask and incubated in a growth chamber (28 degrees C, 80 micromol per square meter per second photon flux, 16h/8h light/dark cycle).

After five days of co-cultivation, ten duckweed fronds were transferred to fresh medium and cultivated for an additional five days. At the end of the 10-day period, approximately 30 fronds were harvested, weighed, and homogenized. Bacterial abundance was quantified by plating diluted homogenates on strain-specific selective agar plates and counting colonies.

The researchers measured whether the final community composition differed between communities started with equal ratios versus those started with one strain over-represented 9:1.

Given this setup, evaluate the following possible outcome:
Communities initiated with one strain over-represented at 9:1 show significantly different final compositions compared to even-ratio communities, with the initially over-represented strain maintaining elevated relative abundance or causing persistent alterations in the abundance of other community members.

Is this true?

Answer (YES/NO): NO